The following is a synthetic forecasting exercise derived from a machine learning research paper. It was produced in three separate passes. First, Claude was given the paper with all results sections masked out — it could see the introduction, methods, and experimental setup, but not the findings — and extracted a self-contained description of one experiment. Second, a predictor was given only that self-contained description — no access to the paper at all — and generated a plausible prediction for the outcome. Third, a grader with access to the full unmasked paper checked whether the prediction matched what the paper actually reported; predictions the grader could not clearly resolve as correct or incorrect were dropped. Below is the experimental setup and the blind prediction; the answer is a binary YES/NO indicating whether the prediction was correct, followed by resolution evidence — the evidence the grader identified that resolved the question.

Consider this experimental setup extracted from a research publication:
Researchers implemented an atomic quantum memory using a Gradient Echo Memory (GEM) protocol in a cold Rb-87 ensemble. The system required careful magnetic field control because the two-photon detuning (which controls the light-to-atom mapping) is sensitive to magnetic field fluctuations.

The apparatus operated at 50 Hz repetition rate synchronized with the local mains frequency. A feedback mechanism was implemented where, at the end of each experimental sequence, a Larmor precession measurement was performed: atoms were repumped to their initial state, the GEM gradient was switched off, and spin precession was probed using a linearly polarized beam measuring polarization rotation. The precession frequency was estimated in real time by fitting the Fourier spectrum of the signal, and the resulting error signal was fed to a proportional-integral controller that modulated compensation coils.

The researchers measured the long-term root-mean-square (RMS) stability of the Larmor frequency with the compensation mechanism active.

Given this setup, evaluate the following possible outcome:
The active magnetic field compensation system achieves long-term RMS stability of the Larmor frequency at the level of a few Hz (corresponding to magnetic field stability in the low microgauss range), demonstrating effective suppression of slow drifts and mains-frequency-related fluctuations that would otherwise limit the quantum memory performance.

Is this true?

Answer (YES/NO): NO